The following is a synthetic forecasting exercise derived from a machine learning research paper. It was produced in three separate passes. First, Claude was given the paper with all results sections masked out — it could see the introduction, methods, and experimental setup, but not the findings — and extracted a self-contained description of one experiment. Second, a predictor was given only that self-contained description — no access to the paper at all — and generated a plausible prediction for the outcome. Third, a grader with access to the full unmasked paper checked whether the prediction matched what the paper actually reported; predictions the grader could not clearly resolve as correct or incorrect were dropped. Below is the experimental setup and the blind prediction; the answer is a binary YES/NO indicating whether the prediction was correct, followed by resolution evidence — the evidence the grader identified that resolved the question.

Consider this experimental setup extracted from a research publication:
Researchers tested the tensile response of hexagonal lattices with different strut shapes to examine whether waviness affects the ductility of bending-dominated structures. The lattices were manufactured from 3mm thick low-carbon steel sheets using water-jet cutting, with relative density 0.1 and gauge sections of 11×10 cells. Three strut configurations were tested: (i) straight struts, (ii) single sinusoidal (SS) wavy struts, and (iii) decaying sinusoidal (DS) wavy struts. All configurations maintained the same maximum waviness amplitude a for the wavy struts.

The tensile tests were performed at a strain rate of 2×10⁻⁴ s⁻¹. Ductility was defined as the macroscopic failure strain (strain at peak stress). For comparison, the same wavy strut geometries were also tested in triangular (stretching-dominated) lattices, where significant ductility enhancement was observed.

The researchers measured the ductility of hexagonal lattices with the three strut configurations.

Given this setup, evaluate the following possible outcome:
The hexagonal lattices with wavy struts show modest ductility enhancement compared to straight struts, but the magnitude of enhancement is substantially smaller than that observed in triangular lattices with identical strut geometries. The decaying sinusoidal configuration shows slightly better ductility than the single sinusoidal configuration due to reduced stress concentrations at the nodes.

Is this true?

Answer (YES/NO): NO